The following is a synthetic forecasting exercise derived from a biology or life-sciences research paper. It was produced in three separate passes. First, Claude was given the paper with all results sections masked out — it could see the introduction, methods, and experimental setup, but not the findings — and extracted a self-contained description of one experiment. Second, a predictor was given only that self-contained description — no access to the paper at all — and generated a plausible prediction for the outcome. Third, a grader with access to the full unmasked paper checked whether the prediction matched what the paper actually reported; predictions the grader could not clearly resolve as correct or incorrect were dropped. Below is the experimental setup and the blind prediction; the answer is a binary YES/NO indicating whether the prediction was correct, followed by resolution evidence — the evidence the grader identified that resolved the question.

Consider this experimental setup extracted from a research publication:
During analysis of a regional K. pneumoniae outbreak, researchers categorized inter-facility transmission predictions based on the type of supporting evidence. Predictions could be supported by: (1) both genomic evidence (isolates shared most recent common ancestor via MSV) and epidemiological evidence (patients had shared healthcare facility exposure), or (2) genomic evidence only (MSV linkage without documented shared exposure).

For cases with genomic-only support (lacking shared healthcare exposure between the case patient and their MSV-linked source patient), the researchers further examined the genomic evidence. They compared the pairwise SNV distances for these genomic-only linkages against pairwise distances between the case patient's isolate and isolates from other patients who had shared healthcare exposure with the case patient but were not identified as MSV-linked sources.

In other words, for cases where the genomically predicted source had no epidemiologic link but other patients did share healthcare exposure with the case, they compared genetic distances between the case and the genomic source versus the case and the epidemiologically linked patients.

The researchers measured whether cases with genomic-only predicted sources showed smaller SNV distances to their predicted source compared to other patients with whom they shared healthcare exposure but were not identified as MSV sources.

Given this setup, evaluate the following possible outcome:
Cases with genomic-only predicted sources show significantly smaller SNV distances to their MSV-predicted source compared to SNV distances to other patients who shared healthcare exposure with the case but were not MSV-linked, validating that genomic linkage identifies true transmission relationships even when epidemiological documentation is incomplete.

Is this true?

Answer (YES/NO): YES